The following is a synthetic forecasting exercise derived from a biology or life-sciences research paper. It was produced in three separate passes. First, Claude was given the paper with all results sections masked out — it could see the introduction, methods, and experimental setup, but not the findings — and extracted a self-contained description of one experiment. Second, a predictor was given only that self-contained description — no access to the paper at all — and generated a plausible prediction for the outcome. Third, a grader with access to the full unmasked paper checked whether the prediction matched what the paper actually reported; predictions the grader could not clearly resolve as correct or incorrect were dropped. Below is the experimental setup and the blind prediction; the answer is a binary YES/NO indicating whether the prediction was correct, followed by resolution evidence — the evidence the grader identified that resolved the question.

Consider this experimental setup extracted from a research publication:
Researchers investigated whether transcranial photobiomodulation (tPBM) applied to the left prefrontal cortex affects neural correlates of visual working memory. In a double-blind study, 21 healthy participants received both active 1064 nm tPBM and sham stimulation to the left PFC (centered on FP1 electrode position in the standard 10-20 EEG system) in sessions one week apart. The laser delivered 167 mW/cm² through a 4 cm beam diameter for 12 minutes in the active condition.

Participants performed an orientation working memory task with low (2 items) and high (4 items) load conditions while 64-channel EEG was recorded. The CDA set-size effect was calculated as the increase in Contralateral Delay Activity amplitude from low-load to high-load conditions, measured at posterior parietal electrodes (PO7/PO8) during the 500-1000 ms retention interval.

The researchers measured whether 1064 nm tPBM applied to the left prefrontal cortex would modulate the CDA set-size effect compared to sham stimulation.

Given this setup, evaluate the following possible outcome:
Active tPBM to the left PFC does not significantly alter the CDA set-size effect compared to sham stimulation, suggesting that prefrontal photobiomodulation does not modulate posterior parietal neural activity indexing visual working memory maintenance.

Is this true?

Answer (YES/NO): YES